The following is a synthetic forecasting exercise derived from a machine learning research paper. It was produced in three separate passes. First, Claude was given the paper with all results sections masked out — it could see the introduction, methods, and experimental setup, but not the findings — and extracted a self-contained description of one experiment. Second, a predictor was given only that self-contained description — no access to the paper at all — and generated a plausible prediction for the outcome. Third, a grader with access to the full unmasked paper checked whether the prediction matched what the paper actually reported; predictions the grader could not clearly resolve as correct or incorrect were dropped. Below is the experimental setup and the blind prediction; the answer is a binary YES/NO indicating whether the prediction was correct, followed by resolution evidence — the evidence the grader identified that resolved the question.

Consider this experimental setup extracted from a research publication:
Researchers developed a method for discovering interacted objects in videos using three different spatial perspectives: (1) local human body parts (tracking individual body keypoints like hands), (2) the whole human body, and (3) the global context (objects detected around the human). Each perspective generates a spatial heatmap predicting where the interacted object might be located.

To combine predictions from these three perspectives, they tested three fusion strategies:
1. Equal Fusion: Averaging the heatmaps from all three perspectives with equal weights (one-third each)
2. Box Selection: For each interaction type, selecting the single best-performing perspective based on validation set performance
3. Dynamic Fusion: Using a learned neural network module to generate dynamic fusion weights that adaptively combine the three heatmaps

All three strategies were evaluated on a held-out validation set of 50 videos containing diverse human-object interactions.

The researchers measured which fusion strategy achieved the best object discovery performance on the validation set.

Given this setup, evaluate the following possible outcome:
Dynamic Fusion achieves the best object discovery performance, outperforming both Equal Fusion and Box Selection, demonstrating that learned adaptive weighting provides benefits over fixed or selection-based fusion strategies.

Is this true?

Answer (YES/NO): YES